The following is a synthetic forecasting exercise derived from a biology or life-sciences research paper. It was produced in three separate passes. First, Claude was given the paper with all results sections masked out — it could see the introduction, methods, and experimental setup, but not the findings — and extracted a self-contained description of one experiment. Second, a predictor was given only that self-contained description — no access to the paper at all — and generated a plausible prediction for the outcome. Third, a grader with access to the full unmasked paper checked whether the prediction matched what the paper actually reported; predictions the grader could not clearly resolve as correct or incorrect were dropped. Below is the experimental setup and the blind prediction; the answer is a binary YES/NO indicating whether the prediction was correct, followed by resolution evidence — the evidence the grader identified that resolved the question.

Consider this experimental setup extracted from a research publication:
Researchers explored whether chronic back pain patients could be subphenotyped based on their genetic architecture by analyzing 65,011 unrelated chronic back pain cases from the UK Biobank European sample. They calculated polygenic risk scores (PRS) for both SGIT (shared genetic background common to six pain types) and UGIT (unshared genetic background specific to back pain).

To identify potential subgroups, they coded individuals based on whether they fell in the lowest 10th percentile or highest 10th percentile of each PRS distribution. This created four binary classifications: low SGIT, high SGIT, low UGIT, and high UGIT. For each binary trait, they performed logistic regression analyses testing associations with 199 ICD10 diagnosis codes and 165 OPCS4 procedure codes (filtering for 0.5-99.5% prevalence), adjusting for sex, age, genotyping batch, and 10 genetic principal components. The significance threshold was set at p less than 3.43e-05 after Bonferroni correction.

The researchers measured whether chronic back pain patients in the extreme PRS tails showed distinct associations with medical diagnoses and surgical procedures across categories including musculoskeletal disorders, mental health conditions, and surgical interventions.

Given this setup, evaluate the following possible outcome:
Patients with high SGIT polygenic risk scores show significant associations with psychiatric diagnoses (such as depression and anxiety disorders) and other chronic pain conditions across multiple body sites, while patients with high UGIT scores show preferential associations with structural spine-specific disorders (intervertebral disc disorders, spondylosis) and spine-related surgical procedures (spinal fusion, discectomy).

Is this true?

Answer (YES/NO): NO